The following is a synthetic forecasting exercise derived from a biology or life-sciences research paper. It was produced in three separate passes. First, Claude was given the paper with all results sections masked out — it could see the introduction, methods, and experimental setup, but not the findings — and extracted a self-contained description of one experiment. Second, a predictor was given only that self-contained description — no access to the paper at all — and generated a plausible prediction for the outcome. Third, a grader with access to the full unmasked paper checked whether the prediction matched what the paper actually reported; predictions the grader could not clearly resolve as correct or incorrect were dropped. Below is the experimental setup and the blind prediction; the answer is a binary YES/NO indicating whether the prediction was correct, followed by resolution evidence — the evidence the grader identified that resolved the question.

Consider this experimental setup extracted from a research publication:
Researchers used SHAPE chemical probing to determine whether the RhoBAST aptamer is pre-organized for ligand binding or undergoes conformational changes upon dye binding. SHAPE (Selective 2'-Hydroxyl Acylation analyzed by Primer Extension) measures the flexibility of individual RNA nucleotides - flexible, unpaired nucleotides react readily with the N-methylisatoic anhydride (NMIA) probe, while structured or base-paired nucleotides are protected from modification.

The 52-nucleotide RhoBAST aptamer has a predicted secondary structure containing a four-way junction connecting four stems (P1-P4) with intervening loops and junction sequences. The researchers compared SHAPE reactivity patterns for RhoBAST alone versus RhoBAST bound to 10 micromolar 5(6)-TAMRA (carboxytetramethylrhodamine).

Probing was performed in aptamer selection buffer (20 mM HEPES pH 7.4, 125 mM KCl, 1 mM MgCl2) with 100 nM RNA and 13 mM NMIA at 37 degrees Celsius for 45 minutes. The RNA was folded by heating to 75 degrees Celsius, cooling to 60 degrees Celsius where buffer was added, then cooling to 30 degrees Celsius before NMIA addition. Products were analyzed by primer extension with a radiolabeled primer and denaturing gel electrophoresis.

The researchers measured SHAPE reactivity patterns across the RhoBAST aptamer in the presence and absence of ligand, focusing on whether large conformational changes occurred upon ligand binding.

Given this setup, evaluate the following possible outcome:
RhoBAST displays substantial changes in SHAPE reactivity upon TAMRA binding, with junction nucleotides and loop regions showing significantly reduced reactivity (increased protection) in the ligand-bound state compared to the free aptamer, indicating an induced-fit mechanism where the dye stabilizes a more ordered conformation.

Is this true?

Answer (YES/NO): NO